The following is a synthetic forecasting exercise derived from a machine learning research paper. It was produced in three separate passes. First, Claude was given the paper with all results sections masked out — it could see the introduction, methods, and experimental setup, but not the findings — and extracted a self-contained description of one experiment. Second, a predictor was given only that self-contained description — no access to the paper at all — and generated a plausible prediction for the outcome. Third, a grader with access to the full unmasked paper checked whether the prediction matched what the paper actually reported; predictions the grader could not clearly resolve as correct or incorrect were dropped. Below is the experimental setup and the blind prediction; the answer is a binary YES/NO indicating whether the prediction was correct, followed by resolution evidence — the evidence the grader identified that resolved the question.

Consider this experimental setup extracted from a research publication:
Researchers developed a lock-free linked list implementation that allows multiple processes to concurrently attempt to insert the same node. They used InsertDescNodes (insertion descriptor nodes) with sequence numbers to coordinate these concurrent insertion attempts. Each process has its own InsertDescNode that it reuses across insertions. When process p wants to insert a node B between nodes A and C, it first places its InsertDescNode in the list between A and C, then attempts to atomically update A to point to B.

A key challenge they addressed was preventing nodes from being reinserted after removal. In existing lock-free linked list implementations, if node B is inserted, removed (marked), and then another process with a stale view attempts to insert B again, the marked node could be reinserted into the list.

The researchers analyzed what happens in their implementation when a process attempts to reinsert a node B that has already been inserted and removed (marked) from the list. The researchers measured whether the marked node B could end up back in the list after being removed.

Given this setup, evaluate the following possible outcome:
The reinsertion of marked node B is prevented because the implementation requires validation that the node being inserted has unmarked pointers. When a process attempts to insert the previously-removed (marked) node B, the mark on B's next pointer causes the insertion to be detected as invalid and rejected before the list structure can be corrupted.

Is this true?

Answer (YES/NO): NO